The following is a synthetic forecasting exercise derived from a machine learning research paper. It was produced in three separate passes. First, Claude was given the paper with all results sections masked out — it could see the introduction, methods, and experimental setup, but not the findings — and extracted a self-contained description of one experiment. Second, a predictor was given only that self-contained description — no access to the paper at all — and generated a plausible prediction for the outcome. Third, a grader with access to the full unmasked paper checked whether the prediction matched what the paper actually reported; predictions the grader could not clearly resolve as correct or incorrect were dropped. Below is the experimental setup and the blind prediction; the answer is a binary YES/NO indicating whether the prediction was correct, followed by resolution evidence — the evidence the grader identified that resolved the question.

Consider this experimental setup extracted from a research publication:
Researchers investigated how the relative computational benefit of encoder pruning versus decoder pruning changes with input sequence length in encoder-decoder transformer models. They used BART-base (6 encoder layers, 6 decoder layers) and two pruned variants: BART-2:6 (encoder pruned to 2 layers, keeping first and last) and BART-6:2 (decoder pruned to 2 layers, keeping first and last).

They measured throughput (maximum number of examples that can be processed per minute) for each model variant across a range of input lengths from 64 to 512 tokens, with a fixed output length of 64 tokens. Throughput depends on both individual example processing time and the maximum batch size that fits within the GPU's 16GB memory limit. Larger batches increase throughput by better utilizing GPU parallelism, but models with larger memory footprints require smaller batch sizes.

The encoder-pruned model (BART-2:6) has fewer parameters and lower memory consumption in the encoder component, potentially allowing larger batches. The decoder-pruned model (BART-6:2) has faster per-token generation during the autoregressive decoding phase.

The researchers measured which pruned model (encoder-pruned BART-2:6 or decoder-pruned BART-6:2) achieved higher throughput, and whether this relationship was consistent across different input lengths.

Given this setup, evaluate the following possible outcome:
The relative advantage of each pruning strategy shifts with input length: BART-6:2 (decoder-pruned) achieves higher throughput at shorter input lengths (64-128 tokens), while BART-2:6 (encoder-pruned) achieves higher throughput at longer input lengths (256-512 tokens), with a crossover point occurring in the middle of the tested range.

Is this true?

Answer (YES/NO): NO